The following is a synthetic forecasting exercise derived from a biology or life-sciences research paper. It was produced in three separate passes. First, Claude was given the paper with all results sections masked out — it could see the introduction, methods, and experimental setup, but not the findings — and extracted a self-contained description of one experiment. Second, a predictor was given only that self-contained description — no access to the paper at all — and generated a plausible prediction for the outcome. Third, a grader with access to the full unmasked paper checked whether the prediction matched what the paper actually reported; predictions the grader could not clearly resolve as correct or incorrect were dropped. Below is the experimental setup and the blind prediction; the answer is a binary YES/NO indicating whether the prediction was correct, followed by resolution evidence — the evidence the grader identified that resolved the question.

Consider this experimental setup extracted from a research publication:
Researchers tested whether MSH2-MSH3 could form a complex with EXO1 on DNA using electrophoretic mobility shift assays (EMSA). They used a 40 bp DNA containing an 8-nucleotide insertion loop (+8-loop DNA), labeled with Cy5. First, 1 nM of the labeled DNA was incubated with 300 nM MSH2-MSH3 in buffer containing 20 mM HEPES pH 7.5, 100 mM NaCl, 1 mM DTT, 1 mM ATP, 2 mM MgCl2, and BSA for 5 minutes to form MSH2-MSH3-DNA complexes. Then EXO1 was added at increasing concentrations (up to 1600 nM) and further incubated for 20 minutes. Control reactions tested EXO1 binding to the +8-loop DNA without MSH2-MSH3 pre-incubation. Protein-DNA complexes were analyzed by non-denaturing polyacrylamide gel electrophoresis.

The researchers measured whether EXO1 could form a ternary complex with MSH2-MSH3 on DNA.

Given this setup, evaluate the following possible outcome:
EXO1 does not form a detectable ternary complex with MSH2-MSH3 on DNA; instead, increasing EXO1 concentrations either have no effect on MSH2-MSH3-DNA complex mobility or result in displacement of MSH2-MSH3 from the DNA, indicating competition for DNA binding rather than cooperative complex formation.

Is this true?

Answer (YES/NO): NO